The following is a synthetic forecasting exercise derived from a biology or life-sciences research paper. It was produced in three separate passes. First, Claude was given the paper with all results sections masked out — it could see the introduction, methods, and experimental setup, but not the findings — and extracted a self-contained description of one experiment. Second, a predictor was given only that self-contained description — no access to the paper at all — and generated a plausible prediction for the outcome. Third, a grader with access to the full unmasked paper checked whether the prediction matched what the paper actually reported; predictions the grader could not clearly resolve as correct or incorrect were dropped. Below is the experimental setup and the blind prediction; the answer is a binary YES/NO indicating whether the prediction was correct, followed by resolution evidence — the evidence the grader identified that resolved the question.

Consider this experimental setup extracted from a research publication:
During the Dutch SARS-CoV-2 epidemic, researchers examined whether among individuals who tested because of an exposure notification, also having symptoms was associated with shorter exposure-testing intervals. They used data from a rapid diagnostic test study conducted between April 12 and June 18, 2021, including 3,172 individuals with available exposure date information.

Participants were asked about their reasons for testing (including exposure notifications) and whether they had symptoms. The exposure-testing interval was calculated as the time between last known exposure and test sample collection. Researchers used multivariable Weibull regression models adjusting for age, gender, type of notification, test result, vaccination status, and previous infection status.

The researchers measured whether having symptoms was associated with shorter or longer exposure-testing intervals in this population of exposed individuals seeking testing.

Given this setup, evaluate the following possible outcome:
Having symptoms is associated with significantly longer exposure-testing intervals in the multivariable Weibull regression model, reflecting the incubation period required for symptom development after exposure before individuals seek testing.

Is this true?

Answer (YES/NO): NO